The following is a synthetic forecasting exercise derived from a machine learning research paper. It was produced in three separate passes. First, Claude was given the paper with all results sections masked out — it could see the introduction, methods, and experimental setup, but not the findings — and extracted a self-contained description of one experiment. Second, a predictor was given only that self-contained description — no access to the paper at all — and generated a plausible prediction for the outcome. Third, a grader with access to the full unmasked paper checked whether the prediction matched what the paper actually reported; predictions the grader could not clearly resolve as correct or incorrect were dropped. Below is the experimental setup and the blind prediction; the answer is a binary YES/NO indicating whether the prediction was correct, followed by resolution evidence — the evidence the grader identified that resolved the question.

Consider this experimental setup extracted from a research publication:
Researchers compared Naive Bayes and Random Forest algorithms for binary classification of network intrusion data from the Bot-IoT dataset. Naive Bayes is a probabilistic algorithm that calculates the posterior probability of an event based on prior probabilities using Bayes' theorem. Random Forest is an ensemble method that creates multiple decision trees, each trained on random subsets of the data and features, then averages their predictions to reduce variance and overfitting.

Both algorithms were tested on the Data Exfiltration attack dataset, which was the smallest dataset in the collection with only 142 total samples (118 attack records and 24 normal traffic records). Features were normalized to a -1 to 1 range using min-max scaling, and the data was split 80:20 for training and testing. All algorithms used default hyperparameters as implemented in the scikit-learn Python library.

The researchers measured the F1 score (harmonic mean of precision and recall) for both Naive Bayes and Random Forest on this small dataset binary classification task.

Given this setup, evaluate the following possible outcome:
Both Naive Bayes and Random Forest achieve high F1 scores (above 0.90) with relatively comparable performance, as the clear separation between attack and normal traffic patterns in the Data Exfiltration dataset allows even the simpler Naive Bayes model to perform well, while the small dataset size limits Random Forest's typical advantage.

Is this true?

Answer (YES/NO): NO